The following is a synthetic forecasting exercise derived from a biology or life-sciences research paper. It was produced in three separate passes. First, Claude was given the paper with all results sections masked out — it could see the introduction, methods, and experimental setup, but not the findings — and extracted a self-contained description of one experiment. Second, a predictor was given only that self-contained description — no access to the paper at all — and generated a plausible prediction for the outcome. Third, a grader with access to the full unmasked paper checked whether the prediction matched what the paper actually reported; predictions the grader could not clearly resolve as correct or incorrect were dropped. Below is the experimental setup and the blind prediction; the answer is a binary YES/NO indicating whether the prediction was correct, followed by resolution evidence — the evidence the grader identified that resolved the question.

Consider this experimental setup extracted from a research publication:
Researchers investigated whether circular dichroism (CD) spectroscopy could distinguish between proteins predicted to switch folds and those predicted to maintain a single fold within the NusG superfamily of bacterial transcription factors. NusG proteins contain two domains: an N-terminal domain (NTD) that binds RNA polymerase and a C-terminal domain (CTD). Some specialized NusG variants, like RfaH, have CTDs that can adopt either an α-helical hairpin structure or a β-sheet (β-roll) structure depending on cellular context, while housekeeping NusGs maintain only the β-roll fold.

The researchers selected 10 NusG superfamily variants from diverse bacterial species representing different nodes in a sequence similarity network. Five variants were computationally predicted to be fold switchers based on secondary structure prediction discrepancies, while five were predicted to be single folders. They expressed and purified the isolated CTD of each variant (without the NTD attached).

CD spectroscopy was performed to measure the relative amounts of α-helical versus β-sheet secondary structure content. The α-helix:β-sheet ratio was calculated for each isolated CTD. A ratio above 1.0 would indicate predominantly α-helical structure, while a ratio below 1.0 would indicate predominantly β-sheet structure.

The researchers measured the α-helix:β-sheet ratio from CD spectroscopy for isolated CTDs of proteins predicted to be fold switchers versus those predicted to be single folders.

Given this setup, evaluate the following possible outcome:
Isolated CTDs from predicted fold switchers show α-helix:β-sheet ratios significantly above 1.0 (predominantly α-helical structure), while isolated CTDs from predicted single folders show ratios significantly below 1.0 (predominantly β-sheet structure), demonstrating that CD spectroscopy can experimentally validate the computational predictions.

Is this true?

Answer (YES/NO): NO